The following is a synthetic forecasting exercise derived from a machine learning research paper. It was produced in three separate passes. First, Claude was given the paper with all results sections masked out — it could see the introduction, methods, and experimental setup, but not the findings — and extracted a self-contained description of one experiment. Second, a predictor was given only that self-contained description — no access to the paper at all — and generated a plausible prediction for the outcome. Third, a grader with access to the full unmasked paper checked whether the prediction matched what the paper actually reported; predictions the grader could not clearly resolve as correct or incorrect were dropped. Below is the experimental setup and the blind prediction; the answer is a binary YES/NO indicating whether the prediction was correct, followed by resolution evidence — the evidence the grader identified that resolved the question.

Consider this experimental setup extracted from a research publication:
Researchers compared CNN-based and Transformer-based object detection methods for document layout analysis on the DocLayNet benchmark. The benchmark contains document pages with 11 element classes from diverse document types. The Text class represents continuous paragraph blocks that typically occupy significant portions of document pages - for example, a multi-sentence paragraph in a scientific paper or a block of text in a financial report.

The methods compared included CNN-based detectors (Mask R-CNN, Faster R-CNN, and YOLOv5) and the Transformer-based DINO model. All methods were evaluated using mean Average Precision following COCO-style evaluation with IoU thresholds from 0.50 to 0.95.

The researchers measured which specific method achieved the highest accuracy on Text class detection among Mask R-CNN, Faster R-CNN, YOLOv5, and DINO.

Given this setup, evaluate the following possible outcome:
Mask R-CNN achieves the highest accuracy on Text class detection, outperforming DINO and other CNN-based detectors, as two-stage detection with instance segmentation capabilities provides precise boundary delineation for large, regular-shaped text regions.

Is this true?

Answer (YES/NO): NO